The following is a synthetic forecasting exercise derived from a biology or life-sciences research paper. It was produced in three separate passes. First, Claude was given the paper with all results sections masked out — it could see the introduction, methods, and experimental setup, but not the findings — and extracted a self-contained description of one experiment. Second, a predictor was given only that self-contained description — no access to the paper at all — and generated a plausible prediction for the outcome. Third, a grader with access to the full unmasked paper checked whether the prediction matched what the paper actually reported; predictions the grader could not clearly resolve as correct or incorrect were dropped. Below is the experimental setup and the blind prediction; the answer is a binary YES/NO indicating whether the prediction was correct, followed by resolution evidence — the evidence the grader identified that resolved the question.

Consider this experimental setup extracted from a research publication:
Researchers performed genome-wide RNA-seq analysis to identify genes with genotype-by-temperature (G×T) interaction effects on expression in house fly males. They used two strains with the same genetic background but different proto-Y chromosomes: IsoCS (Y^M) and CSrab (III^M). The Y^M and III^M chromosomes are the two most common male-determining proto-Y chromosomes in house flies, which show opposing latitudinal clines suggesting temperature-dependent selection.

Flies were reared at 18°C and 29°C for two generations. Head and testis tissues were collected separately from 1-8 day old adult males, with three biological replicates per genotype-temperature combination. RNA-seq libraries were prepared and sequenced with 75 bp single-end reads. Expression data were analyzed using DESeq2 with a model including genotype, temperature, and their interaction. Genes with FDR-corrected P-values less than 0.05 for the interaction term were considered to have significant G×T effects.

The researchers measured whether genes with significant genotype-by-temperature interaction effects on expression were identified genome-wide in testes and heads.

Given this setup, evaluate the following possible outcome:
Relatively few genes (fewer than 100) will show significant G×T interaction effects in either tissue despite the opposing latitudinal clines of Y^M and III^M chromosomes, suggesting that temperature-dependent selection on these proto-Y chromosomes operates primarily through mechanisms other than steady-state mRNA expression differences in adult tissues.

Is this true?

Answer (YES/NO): NO